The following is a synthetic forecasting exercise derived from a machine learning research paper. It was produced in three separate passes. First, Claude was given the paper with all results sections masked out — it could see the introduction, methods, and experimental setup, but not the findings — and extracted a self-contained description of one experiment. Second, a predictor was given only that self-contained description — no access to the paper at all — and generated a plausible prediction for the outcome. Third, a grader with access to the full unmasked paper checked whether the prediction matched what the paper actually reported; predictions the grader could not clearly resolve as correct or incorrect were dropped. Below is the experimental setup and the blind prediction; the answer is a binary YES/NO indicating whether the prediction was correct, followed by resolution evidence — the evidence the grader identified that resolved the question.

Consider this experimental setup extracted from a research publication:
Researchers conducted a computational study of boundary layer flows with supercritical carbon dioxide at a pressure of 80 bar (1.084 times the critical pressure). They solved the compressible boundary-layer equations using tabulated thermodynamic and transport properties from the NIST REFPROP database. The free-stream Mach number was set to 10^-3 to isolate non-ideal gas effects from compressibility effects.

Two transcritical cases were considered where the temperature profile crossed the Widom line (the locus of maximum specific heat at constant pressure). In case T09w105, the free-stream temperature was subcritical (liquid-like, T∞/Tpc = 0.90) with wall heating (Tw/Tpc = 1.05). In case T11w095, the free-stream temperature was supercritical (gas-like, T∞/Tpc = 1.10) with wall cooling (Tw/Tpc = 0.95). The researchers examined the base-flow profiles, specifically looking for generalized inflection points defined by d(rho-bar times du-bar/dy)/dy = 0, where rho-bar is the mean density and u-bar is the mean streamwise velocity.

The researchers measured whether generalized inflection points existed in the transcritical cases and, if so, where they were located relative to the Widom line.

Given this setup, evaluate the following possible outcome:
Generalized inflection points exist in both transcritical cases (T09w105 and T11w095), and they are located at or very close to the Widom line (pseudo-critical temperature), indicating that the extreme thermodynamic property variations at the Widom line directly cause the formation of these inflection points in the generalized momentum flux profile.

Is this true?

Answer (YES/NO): YES